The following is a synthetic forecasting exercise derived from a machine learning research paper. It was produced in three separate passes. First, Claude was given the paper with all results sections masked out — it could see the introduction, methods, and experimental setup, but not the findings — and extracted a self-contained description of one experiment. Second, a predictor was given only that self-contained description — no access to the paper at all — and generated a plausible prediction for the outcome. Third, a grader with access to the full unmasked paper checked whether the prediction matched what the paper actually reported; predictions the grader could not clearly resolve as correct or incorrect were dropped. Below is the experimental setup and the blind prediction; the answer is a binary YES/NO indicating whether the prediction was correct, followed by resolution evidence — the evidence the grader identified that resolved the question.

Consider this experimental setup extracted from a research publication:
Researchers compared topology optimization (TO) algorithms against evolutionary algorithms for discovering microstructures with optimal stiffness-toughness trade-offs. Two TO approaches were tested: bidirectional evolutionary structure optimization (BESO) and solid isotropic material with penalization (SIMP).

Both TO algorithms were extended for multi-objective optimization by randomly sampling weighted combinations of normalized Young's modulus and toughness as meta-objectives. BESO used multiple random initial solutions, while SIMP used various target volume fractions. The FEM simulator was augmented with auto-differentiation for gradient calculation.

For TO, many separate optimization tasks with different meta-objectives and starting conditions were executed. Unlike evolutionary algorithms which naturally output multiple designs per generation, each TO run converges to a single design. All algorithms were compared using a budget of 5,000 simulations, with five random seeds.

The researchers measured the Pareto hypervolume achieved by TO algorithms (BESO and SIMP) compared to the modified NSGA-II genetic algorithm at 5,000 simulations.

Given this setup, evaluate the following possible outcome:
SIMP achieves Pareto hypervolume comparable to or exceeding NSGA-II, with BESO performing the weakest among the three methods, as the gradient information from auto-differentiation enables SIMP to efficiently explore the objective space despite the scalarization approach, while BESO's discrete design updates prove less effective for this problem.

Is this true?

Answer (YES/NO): NO